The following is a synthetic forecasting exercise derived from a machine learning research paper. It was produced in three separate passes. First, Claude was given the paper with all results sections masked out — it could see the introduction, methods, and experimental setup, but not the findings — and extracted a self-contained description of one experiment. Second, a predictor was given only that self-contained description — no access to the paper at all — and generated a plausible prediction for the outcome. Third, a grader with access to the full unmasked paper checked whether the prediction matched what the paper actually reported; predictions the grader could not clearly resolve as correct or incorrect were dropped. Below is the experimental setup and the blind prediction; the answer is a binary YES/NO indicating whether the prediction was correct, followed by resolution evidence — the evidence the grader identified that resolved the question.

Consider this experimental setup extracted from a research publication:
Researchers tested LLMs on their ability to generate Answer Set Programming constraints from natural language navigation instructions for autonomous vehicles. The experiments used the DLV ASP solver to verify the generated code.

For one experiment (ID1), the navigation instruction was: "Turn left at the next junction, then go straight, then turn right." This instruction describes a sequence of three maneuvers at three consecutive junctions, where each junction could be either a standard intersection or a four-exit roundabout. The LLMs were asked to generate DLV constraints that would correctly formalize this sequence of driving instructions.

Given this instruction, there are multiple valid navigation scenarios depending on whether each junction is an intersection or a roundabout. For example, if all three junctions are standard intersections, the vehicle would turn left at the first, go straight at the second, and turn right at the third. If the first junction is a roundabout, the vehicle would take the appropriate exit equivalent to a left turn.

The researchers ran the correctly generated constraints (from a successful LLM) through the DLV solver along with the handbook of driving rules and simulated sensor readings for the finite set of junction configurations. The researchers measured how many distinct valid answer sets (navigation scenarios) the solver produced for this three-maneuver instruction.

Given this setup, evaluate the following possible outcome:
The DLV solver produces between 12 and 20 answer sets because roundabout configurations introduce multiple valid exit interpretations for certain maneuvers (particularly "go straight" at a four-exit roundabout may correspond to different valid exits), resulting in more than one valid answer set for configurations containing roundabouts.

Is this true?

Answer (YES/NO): NO